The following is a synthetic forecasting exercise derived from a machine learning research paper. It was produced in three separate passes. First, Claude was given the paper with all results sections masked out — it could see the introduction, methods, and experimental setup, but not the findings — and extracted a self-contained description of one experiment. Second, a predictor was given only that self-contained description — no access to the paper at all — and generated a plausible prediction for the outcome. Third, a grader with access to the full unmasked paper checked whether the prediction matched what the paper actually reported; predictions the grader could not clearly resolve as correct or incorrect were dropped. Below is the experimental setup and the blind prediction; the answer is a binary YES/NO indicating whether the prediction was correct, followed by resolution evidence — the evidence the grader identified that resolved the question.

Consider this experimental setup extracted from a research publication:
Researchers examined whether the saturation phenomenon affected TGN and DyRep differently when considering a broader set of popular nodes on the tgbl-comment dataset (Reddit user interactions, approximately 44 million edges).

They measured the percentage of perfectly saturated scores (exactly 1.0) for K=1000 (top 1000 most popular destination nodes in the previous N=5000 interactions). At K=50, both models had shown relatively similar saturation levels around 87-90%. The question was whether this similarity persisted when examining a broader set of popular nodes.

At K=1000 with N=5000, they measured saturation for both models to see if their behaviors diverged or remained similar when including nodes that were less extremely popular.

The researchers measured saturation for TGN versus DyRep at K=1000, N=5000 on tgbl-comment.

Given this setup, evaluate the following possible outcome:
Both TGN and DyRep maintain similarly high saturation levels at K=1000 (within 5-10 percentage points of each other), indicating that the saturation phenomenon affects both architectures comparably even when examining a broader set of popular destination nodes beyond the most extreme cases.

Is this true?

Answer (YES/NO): NO